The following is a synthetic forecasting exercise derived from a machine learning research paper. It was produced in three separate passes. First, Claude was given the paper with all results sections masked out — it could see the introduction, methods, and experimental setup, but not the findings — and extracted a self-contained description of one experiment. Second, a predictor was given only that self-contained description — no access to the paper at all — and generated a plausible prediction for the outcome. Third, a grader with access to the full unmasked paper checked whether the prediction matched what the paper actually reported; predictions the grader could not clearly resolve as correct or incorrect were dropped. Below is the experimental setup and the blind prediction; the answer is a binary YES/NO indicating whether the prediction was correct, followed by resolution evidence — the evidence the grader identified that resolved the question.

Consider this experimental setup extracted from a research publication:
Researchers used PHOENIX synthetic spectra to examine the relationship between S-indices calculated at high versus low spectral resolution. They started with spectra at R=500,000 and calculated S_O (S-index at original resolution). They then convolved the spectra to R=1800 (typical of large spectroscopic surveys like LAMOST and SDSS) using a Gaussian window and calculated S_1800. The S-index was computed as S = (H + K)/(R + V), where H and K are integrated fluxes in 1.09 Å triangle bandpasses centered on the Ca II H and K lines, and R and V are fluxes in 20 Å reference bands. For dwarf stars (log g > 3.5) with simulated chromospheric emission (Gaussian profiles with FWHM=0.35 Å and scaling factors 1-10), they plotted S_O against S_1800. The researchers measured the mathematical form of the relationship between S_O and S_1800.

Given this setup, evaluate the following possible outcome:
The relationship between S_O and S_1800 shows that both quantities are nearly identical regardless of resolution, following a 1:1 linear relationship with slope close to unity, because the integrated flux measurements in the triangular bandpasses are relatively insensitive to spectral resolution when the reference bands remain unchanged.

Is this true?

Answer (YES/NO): NO